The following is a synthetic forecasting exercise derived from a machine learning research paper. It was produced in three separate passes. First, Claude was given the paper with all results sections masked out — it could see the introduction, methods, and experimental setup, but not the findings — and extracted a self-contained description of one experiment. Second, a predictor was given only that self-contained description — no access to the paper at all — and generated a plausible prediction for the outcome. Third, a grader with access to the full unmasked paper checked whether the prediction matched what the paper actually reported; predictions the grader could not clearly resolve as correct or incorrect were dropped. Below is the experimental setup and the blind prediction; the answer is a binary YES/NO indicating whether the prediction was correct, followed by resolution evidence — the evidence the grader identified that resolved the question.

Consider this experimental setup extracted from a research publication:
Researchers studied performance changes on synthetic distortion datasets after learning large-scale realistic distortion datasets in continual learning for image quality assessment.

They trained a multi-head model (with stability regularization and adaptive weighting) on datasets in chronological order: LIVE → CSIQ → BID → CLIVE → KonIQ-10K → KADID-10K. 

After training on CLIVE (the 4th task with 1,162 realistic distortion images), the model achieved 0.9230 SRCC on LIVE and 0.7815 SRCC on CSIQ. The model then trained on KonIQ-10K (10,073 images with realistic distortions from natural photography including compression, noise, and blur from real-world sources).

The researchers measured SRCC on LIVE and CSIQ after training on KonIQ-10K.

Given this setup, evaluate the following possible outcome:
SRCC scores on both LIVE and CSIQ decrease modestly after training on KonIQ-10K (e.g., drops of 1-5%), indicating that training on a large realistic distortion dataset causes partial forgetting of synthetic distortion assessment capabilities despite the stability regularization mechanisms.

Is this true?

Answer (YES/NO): NO